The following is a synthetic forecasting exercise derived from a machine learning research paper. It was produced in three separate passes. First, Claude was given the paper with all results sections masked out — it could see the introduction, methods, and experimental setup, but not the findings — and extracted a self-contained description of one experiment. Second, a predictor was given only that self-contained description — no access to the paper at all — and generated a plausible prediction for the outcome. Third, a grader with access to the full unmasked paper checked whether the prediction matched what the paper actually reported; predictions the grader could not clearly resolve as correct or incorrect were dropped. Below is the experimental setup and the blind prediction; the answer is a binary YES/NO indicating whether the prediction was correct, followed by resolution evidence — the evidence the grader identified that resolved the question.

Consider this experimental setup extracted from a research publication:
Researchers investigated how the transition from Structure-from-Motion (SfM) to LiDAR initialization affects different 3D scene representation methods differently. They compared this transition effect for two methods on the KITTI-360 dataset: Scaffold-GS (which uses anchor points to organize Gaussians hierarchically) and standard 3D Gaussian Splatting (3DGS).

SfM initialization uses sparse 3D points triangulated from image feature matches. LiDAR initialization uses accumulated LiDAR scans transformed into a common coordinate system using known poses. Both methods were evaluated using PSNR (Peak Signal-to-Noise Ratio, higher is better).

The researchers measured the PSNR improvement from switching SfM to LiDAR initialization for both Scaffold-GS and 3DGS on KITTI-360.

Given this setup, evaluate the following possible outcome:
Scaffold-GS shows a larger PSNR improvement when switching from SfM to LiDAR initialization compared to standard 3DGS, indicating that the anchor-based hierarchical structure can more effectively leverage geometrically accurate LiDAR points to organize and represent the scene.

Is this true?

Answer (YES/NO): YES